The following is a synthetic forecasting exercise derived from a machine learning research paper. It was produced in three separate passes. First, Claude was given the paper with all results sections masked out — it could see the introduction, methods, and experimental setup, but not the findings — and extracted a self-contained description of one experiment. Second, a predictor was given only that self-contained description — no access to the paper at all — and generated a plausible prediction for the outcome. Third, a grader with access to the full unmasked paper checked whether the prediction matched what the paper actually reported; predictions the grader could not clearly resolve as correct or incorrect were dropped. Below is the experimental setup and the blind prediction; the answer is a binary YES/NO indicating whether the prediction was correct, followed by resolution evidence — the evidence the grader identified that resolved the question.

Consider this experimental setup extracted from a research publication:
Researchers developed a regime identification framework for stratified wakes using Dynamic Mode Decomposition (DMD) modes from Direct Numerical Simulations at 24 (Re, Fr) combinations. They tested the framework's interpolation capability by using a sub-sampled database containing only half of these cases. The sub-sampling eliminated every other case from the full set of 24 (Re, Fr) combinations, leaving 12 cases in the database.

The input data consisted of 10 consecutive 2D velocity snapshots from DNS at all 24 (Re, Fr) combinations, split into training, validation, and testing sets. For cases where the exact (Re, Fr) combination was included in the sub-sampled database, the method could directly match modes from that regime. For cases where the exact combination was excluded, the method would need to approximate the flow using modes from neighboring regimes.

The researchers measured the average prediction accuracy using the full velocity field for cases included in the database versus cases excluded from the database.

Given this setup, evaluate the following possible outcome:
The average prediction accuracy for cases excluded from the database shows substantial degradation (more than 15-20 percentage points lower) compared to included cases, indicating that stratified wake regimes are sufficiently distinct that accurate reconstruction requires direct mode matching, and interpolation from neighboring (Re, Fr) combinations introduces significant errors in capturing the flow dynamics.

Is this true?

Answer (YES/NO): NO